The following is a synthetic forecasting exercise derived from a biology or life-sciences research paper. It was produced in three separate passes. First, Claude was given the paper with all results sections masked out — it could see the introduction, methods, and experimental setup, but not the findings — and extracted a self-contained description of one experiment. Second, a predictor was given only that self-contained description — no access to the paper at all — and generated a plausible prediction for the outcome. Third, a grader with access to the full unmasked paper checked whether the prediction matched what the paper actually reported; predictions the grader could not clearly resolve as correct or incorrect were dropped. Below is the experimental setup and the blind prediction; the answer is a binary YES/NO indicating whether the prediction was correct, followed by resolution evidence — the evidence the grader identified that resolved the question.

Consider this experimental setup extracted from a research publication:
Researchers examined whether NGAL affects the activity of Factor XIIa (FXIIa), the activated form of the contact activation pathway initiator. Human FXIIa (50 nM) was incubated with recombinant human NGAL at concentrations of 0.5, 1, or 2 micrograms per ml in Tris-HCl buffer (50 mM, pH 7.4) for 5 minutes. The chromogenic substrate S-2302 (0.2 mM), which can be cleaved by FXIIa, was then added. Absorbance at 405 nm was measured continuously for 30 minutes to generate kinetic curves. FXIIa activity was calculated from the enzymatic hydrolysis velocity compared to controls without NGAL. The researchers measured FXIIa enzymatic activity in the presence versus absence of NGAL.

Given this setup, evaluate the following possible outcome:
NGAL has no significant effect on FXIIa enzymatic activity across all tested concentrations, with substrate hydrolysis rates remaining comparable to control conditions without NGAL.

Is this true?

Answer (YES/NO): YES